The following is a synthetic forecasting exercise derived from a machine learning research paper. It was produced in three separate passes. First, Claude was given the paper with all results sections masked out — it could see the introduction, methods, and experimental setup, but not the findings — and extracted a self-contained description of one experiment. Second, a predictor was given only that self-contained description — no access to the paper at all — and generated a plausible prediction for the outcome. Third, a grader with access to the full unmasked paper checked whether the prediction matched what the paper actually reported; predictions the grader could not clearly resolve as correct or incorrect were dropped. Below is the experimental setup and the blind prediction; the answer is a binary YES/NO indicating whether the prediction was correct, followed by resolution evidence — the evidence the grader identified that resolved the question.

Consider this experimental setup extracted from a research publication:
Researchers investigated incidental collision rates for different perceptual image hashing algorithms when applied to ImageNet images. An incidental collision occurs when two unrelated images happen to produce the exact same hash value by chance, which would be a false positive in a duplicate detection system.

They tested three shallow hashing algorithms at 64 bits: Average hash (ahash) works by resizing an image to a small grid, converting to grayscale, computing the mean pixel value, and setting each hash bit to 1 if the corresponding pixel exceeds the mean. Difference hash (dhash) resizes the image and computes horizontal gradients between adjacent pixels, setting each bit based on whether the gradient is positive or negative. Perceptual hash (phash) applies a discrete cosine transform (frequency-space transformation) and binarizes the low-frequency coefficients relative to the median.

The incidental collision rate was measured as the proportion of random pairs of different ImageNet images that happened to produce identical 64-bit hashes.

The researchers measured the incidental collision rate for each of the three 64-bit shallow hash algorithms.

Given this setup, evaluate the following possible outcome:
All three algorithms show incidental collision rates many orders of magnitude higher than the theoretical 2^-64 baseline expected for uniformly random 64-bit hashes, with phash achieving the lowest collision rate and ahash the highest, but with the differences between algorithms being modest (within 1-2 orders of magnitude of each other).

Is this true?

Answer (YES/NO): NO